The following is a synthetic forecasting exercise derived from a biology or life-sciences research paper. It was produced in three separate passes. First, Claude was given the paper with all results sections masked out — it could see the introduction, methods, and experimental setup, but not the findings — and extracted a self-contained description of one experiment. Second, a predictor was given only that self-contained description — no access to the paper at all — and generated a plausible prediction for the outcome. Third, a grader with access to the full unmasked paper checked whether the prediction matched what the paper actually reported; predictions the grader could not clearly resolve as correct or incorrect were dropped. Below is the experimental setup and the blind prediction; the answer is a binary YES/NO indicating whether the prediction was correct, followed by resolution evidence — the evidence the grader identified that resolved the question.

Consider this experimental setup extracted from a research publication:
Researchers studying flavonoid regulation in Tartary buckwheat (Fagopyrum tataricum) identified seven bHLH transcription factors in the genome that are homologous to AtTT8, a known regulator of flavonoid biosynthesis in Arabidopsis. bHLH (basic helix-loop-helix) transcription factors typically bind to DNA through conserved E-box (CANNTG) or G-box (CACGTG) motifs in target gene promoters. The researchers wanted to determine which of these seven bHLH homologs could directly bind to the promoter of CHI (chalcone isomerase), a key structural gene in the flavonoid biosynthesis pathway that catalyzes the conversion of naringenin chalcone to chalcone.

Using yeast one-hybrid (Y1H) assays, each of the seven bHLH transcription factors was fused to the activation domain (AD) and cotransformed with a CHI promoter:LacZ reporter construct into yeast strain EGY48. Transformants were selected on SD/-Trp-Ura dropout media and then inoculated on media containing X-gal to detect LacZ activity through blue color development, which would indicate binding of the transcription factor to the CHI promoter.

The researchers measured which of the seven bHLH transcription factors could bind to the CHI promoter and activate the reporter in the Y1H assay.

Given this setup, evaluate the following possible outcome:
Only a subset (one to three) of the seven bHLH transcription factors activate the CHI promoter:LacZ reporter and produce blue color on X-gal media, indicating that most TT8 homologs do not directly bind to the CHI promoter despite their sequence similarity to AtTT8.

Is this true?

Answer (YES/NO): YES